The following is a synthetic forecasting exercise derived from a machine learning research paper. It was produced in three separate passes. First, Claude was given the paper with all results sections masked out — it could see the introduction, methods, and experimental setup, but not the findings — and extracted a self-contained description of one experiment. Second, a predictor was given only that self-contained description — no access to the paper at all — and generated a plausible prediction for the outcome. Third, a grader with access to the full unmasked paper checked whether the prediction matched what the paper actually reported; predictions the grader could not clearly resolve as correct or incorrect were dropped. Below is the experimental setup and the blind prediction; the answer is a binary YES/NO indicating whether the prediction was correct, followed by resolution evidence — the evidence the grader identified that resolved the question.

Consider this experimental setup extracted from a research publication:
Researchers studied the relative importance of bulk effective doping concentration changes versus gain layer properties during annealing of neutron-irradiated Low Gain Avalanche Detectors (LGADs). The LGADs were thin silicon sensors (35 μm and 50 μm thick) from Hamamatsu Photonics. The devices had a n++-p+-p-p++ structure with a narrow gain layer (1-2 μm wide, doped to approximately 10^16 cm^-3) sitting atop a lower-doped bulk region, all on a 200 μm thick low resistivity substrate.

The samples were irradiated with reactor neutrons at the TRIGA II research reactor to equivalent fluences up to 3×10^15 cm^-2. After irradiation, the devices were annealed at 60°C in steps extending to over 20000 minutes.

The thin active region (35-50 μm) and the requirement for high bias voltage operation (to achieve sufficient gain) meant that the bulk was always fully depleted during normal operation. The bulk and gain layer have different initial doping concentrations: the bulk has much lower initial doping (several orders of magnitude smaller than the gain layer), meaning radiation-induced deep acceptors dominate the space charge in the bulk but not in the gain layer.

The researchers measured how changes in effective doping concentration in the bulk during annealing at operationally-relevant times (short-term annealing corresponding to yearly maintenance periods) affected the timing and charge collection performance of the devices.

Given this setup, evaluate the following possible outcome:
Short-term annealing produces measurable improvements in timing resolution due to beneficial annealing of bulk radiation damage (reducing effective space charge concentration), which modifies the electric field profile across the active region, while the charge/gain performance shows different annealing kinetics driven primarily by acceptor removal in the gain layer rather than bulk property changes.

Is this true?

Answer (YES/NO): NO